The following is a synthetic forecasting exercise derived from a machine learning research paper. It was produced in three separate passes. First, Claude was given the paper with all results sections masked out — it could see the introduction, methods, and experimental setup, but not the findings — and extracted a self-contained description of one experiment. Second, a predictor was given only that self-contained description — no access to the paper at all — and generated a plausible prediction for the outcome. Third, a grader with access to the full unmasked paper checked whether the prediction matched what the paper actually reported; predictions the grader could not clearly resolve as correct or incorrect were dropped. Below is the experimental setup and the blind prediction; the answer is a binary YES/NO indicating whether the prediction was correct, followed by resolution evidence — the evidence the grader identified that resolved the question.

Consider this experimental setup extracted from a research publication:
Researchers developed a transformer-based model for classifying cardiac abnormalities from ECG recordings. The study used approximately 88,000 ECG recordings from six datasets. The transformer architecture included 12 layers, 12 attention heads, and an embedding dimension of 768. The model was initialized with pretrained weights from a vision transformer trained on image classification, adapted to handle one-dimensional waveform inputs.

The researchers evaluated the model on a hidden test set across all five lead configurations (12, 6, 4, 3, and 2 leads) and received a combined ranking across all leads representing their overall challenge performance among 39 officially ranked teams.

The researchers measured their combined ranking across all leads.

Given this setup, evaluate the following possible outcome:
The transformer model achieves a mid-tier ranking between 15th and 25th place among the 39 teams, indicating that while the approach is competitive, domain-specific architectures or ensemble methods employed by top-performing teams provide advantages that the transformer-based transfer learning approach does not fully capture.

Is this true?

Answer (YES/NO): NO